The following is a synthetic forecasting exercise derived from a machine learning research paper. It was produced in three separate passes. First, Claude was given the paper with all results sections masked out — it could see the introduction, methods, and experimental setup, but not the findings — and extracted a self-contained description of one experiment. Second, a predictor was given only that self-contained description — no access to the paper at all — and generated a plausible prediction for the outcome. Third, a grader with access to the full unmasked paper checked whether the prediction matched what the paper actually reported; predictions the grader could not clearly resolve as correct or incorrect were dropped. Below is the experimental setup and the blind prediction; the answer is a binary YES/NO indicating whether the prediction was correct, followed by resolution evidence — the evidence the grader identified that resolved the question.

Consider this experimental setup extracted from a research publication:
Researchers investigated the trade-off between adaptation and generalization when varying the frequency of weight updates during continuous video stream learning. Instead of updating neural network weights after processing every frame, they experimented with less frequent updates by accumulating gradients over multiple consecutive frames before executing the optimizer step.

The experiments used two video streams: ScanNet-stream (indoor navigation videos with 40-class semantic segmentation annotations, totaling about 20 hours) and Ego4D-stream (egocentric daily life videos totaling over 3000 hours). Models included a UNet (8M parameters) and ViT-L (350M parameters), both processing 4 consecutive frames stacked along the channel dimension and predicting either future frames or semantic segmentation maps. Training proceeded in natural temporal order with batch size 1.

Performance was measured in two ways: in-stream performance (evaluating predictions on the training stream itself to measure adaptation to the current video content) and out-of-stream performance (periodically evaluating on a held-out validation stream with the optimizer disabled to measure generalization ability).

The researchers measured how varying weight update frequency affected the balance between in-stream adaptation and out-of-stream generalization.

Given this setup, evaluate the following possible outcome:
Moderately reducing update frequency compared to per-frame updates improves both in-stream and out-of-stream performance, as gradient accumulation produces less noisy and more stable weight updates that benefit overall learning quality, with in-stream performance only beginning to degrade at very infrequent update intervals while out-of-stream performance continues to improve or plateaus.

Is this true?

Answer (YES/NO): NO